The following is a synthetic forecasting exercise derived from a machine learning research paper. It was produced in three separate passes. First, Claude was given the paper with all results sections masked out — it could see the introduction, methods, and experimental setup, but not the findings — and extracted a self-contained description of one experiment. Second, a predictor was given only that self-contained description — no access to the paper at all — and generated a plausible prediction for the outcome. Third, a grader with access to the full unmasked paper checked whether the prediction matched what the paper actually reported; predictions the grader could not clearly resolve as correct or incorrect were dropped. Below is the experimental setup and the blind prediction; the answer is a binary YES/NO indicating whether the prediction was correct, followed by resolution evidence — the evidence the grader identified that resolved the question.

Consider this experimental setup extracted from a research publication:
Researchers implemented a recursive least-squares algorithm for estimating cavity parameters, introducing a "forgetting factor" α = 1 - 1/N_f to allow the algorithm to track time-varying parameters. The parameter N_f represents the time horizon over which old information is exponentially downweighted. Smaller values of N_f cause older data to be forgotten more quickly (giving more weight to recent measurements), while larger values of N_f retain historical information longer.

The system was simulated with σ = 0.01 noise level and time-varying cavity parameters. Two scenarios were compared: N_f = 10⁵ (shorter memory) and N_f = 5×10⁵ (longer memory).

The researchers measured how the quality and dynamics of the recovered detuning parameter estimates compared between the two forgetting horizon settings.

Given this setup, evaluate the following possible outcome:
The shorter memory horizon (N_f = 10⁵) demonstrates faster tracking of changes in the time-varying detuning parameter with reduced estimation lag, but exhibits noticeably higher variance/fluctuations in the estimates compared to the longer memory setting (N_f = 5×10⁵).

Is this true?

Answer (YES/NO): YES